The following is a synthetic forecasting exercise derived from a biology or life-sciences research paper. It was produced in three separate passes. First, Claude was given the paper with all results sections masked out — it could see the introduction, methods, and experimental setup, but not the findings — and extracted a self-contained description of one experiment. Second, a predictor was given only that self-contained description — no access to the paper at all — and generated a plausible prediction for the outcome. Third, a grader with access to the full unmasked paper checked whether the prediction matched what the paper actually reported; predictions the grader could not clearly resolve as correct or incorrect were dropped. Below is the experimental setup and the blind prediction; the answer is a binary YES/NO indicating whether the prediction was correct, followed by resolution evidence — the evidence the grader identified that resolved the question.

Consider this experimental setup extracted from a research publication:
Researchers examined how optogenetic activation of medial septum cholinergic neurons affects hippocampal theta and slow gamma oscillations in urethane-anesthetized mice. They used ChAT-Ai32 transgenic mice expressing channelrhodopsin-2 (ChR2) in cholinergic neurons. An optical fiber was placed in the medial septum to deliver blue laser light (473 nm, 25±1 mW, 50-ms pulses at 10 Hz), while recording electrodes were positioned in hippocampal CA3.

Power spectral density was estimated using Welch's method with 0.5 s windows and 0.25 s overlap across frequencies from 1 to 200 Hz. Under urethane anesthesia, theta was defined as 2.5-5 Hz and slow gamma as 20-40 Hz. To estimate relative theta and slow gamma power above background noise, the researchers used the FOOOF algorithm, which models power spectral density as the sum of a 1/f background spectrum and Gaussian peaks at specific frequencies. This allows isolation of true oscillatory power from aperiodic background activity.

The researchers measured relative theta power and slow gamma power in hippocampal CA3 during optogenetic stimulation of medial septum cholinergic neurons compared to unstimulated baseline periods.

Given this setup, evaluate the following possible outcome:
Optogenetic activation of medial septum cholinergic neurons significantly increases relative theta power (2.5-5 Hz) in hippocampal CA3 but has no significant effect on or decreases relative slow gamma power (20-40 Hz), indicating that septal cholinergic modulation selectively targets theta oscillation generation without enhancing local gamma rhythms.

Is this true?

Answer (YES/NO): NO